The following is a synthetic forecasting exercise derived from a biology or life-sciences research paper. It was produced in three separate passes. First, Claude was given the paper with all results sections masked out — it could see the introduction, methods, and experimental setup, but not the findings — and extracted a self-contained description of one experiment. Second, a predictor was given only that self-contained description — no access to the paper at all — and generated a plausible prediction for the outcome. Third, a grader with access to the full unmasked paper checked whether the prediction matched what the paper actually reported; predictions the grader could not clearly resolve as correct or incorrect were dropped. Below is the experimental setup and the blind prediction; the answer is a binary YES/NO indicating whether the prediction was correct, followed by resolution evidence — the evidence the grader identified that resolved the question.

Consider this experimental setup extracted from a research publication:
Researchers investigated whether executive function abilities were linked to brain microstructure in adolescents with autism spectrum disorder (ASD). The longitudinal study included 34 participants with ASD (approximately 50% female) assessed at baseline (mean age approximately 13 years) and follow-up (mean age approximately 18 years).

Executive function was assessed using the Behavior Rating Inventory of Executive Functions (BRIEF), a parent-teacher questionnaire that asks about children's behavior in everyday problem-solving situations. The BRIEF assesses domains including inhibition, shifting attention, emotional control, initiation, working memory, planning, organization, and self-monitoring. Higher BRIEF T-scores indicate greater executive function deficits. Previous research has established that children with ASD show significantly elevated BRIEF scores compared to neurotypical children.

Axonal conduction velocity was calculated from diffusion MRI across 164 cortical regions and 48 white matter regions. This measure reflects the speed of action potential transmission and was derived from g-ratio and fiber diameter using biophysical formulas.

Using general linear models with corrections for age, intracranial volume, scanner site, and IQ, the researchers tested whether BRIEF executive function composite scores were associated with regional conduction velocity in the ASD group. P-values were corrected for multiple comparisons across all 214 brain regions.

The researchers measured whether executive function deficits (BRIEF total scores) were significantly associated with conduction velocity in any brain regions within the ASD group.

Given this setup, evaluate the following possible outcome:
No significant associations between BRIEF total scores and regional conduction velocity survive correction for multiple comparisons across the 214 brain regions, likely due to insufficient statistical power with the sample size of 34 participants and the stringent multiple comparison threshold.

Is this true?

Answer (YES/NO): YES